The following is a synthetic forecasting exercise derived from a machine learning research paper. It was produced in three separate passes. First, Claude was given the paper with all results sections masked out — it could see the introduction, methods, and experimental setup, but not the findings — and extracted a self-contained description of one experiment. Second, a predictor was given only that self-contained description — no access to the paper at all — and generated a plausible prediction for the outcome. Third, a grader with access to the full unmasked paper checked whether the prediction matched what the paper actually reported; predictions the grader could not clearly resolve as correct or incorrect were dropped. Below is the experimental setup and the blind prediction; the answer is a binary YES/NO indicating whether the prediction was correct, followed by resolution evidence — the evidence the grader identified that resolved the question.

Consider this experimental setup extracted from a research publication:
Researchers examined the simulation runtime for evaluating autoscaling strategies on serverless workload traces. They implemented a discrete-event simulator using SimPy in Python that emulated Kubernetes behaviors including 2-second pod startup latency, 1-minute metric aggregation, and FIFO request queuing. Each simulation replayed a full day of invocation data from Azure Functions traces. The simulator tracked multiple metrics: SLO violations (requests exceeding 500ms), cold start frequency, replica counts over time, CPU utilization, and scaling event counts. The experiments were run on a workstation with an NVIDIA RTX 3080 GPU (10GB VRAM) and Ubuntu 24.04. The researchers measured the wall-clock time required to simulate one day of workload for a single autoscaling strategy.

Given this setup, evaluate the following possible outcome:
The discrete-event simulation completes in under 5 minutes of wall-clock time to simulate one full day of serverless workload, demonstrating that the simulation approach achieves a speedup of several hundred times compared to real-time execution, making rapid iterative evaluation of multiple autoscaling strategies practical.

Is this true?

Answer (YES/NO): NO